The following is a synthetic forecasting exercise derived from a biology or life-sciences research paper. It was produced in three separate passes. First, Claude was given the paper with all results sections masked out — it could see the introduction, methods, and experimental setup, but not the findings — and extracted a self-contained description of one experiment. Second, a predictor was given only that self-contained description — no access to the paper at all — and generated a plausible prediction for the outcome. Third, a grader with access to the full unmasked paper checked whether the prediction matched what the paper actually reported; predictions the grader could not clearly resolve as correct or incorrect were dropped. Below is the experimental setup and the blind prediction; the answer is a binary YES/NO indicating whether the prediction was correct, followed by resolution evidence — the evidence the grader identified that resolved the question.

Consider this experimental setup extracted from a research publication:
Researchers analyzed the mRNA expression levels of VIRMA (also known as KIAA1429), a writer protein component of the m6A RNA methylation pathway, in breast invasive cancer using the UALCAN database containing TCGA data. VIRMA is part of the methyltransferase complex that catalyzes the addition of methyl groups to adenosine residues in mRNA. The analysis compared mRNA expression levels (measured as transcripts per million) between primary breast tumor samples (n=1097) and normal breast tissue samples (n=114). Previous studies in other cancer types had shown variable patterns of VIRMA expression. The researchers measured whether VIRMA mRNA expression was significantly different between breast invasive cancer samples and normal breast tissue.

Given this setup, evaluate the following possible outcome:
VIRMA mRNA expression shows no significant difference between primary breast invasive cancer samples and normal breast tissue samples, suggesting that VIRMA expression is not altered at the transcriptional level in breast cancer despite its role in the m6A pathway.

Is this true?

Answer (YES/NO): NO